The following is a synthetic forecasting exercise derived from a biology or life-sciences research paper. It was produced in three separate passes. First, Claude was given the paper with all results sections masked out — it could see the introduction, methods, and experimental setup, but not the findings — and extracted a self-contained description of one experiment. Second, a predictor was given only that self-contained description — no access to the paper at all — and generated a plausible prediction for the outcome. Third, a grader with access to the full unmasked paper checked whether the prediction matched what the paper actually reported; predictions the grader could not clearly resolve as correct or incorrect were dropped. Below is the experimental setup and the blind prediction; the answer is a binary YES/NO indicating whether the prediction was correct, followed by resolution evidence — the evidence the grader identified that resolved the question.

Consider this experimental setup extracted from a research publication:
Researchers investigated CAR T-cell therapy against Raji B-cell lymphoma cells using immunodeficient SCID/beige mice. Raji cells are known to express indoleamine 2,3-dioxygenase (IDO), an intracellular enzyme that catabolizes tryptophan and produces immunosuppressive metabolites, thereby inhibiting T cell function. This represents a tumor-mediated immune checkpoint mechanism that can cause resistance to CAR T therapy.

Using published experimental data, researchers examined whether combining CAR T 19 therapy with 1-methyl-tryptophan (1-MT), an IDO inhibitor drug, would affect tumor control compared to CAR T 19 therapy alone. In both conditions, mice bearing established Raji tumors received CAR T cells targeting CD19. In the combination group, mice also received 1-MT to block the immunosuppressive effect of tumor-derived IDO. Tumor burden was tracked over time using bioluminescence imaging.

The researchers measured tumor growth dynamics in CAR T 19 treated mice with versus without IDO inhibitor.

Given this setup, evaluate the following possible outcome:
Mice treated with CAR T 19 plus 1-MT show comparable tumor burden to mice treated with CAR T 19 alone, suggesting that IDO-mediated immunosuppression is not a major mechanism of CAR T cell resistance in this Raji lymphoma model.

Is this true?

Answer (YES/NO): NO